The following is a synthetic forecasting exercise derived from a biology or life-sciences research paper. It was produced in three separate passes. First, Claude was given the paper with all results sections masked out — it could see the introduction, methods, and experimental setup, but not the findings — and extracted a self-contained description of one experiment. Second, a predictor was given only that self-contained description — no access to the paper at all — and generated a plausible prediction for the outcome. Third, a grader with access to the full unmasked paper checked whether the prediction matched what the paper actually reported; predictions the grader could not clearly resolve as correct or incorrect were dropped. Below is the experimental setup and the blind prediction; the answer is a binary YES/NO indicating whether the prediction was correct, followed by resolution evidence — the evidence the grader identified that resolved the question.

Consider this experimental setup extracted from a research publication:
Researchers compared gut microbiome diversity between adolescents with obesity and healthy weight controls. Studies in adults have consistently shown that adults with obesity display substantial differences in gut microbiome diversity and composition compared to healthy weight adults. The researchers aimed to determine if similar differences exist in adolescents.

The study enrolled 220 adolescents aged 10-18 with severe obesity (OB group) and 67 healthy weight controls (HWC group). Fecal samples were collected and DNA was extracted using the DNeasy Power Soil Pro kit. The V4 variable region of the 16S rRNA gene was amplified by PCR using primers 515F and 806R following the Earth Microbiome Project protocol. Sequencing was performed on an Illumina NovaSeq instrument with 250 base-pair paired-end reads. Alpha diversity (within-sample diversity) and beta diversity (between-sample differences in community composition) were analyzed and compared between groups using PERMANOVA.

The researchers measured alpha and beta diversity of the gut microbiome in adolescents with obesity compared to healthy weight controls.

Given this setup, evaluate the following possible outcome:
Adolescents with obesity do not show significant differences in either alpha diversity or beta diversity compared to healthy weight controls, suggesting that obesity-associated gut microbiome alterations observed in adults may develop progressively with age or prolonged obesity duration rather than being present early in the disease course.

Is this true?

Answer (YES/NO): YES